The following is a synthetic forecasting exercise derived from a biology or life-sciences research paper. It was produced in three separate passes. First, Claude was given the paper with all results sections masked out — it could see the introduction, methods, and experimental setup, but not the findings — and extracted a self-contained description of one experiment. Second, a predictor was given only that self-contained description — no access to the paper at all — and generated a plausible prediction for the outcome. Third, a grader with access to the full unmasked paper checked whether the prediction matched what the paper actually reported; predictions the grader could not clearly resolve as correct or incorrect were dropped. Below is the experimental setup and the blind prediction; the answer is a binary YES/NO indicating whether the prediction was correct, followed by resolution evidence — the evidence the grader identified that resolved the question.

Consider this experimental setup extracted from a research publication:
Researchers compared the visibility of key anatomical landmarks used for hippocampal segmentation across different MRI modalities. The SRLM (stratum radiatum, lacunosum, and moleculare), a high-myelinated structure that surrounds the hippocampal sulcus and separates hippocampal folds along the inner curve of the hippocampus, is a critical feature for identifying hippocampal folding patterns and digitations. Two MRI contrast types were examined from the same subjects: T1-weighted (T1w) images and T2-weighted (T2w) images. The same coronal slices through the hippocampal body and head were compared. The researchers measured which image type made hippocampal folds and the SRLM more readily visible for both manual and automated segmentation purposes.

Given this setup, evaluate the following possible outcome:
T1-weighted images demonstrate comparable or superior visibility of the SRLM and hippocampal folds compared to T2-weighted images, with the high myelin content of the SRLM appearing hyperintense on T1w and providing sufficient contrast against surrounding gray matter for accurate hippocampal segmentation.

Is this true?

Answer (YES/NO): NO